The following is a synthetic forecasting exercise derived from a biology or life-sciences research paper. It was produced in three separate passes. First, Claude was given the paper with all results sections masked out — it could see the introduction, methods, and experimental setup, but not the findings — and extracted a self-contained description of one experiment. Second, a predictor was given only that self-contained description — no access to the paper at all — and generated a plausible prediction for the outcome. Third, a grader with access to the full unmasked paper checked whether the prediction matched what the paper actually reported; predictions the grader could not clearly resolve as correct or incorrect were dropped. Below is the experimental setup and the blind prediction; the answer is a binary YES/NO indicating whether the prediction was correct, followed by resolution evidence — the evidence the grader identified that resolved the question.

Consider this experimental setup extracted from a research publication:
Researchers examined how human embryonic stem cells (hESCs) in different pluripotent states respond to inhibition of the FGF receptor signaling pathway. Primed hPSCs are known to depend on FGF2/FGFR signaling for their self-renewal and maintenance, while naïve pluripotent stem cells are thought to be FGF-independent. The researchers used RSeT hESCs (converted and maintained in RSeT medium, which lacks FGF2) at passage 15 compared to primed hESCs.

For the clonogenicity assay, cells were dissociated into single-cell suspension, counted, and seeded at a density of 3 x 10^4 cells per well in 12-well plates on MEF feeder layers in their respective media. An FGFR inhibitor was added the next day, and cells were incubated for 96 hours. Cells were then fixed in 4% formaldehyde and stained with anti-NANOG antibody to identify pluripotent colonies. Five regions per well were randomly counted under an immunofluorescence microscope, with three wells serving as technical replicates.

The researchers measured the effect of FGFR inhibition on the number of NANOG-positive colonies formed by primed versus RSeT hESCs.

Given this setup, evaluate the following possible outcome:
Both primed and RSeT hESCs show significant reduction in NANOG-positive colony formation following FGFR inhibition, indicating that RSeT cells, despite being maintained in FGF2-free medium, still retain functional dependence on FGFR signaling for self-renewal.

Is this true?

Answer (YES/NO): YES